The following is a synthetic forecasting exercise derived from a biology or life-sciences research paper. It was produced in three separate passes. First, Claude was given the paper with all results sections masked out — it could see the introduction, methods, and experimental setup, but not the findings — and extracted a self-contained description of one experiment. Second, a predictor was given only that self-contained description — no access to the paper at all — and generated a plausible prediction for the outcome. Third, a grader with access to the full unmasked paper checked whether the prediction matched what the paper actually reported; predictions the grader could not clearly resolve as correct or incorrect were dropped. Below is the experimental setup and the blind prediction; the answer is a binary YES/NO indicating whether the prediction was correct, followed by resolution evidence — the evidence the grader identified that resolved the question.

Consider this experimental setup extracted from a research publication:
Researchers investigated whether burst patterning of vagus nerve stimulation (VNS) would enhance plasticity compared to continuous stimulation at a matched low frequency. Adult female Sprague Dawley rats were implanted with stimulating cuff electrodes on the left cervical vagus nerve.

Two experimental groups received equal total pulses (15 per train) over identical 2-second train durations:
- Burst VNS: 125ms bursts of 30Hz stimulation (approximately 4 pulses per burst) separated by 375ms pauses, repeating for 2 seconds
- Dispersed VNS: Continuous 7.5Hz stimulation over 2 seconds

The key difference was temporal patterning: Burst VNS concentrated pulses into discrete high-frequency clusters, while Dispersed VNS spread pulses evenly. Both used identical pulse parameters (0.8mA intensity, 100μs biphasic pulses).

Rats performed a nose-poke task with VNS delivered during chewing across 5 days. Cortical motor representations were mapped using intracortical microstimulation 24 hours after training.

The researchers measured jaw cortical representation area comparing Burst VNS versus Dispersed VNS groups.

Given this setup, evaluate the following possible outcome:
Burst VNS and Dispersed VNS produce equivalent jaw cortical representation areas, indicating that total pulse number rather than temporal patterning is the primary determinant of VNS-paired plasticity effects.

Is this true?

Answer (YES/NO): NO